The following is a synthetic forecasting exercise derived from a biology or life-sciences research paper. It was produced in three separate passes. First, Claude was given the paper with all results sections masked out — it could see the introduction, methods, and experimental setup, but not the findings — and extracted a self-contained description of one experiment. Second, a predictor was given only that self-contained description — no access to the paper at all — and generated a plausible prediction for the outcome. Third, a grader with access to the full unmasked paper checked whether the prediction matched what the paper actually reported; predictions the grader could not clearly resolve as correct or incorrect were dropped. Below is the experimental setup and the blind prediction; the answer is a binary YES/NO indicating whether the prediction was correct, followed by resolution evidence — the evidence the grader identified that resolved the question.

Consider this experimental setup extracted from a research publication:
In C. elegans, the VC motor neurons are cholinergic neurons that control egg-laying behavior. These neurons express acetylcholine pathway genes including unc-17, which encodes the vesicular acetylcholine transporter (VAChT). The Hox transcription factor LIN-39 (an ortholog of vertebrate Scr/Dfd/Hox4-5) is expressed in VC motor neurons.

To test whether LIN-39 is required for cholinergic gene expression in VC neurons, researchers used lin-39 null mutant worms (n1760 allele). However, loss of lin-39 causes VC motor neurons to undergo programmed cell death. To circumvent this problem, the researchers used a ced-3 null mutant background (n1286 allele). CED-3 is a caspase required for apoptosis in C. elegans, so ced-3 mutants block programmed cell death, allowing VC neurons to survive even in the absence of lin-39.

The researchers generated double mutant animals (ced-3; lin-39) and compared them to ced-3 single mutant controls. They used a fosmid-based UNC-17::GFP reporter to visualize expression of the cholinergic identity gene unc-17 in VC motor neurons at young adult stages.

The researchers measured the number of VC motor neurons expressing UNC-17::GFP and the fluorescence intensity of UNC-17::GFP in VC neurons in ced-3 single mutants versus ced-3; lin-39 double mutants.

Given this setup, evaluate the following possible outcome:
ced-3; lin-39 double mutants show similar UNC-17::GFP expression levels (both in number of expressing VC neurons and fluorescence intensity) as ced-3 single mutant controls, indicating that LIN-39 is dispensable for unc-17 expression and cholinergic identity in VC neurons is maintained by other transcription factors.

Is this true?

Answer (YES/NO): NO